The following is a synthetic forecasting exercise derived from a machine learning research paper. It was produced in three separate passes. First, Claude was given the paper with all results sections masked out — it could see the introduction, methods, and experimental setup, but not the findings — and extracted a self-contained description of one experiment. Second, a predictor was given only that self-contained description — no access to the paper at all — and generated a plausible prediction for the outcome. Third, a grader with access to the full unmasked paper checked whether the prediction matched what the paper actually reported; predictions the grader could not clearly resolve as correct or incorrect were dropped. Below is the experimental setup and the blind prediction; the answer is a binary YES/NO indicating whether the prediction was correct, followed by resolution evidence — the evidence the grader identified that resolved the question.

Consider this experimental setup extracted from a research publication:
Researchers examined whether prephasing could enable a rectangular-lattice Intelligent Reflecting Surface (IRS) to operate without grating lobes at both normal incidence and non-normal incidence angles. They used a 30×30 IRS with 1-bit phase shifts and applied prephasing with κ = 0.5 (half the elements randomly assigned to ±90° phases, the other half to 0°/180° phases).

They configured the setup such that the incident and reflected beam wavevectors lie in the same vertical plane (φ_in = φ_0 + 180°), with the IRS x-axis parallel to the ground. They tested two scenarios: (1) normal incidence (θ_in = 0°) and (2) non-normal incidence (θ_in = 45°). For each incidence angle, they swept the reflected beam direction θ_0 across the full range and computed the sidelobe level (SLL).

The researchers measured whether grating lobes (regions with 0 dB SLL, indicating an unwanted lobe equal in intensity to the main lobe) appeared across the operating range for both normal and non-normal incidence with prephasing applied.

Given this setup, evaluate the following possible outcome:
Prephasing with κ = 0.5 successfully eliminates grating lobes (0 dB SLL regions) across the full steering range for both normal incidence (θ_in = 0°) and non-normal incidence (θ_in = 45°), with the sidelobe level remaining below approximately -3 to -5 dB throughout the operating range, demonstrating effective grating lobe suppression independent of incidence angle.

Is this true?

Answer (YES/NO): NO